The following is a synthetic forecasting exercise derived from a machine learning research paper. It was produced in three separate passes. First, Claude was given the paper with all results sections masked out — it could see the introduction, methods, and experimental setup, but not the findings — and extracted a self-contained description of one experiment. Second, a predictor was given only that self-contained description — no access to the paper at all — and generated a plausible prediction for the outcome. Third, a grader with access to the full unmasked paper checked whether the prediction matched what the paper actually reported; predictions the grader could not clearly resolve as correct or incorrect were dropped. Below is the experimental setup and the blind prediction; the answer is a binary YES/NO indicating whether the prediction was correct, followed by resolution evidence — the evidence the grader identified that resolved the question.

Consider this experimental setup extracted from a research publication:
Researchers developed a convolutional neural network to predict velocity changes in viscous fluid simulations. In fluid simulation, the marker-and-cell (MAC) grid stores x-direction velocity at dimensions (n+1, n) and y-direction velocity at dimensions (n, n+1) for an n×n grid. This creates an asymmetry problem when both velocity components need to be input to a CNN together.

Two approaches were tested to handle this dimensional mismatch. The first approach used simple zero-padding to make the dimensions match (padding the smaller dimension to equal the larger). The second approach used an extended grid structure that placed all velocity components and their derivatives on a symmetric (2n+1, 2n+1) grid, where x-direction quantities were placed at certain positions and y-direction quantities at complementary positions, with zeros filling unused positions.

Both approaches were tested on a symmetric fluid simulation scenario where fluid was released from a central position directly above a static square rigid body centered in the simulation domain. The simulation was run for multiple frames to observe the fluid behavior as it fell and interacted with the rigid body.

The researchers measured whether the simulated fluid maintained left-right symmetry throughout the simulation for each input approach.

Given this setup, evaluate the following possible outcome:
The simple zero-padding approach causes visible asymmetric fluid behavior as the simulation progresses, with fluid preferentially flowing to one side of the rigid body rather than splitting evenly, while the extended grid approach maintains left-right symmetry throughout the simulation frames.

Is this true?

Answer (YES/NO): YES